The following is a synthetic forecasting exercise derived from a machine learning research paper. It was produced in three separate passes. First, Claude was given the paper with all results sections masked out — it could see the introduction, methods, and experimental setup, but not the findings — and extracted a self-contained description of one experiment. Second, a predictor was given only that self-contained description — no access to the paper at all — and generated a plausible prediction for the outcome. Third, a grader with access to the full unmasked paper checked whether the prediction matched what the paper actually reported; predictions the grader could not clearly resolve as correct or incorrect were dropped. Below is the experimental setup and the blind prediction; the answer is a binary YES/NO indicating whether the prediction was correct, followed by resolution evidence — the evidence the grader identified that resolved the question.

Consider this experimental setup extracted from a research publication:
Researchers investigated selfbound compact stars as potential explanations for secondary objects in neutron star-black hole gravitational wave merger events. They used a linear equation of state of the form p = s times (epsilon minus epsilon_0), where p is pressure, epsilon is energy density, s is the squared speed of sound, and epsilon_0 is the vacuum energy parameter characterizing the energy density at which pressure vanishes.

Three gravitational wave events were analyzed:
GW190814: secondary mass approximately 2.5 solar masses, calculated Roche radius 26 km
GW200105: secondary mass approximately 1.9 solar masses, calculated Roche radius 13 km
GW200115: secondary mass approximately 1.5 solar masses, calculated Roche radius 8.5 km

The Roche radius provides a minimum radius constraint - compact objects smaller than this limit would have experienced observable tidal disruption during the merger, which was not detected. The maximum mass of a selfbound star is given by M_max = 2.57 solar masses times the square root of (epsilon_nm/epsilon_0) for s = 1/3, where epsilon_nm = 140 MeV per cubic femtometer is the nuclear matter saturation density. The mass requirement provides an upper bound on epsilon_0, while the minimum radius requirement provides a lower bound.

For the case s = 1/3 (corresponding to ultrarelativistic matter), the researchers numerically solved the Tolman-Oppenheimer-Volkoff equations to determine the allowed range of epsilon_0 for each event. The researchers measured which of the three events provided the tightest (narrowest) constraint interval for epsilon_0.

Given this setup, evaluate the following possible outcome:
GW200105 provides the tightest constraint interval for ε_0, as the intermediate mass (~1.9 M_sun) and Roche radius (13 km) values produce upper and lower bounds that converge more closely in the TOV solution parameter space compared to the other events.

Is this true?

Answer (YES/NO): NO